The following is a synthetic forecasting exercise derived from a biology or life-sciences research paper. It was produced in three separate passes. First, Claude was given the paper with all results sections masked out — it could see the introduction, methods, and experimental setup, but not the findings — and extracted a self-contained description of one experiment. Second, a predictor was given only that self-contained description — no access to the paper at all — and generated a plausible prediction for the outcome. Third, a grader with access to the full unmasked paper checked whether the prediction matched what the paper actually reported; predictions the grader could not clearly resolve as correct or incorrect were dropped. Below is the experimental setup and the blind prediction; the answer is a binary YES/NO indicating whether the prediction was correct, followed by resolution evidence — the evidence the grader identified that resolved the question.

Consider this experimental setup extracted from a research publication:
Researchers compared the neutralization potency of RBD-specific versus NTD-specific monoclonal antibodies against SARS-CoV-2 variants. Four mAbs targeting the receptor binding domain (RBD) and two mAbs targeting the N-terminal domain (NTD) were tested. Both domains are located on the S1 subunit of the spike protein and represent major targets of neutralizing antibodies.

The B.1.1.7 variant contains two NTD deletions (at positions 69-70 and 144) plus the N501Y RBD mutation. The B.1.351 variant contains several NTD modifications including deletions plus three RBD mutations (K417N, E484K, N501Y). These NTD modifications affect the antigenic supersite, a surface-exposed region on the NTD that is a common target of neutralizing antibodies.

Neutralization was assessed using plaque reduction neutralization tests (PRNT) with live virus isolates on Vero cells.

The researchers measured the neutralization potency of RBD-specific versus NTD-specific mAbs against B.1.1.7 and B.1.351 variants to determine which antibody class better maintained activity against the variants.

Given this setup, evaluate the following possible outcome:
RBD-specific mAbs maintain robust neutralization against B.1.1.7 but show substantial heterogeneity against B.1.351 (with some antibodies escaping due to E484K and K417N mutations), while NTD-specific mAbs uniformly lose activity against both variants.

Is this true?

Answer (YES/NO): NO